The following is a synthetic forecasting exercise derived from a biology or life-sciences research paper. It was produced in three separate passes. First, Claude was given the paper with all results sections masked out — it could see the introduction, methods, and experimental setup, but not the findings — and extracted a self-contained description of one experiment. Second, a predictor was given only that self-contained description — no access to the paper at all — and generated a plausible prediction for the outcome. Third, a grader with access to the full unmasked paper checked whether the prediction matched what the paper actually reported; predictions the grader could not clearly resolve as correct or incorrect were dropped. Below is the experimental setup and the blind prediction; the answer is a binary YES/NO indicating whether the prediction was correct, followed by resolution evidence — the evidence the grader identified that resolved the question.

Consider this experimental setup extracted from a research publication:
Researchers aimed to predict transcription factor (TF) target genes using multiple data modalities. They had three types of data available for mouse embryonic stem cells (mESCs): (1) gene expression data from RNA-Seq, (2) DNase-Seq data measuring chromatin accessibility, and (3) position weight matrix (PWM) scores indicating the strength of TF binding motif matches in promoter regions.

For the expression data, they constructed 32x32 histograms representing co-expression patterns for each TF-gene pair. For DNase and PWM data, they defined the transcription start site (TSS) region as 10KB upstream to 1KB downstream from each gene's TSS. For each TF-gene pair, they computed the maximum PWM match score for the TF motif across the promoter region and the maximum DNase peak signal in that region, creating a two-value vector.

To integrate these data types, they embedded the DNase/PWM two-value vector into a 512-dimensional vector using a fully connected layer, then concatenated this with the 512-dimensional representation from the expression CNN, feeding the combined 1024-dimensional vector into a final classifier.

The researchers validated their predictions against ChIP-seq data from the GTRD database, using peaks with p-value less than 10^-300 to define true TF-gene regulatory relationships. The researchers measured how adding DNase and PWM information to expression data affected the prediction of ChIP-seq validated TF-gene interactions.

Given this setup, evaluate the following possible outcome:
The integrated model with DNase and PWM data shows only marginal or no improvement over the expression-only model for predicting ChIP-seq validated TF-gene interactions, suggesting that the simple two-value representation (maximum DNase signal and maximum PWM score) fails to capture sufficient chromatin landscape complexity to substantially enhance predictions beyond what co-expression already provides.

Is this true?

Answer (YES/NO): NO